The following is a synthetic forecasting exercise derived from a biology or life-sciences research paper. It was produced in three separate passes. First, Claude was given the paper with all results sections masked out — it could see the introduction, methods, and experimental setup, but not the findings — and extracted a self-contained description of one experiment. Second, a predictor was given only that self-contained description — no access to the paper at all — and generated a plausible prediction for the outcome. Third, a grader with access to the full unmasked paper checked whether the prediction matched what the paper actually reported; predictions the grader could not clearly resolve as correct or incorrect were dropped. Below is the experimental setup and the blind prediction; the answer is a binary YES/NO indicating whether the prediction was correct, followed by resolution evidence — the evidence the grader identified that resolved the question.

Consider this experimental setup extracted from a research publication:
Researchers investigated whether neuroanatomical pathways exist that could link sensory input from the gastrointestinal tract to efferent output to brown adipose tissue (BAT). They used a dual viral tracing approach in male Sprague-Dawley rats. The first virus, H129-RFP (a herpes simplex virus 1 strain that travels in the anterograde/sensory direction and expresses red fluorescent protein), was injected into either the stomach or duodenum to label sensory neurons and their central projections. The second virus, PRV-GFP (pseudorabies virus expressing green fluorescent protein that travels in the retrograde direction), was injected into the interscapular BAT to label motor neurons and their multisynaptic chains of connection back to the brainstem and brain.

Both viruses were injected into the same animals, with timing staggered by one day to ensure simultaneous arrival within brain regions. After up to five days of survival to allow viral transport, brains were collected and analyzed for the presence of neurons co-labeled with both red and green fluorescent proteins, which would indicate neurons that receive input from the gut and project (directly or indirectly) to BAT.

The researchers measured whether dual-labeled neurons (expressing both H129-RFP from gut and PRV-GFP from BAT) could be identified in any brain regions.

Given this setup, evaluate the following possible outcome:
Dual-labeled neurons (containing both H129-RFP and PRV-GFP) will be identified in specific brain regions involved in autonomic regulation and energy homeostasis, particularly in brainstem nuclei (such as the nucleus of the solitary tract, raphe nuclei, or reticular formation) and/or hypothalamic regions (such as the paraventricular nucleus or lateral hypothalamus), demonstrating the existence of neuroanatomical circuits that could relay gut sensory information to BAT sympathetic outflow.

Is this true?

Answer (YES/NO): YES